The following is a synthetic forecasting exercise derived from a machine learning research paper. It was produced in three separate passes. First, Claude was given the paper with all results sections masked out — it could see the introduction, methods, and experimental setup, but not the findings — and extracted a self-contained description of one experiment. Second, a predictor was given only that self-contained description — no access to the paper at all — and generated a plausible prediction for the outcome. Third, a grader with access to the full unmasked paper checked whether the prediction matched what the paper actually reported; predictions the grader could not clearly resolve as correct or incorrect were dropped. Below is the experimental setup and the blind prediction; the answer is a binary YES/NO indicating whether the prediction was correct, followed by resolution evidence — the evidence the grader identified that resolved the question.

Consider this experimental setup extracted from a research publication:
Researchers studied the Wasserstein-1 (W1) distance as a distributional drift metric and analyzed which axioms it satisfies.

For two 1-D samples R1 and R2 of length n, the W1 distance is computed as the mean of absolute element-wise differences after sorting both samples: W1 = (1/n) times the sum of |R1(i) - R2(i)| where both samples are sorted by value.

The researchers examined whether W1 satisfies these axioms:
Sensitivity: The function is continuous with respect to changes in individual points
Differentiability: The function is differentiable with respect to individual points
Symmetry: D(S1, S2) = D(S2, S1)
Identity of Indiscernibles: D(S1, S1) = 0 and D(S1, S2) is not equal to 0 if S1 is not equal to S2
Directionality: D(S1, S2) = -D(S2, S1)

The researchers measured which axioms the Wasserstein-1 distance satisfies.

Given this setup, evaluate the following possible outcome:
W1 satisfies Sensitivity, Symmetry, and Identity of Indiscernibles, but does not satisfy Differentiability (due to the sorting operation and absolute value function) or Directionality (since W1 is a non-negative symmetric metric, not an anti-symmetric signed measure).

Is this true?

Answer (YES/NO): NO